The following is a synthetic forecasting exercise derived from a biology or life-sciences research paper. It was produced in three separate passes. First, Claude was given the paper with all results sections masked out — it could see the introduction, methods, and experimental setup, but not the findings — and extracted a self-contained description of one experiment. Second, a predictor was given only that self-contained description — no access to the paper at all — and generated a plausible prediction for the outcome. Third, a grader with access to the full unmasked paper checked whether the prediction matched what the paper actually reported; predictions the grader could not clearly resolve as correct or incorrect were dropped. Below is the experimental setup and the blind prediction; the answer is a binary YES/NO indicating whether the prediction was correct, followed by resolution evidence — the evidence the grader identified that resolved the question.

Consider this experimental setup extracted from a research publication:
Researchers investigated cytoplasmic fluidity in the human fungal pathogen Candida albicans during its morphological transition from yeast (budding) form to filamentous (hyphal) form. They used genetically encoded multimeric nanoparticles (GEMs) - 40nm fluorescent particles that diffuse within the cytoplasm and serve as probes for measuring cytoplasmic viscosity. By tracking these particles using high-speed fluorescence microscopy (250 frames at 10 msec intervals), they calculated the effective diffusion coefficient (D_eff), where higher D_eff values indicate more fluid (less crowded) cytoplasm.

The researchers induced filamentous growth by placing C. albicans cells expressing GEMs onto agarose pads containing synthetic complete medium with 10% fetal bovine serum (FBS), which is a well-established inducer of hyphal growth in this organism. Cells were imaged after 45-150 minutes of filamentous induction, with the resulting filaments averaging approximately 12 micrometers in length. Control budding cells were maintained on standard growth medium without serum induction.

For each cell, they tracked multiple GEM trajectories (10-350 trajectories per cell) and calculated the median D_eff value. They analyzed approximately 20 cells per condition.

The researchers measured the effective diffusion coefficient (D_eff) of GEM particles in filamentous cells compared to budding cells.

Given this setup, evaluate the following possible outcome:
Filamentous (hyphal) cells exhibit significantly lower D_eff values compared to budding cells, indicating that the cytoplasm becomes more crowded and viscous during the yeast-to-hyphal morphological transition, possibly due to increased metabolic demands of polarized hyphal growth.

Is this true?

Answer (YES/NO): NO